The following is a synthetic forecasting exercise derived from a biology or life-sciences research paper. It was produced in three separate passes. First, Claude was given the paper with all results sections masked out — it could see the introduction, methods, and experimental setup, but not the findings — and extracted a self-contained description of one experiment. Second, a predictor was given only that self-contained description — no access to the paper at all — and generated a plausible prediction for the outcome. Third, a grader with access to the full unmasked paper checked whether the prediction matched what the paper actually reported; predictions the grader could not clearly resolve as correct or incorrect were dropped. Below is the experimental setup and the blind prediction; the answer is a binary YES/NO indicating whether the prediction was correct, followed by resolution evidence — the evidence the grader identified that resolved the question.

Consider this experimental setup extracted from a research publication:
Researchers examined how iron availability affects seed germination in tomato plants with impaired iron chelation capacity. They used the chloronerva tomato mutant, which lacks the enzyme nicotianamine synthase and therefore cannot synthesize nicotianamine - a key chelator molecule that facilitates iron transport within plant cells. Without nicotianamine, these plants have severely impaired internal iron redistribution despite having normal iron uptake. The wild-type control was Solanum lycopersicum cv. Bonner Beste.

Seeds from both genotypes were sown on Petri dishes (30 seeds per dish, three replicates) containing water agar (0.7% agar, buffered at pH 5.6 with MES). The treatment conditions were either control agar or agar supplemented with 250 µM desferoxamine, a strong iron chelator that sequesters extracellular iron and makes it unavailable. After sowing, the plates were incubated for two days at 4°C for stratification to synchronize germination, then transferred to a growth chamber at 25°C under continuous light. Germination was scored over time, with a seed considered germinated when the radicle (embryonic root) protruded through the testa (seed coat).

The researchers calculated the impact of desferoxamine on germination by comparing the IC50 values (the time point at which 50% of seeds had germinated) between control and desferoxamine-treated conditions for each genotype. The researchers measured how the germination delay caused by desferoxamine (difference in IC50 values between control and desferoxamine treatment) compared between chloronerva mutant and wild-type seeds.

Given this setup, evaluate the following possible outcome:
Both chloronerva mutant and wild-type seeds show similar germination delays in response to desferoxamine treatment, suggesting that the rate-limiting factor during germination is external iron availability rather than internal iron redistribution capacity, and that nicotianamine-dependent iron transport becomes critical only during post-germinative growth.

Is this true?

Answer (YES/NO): NO